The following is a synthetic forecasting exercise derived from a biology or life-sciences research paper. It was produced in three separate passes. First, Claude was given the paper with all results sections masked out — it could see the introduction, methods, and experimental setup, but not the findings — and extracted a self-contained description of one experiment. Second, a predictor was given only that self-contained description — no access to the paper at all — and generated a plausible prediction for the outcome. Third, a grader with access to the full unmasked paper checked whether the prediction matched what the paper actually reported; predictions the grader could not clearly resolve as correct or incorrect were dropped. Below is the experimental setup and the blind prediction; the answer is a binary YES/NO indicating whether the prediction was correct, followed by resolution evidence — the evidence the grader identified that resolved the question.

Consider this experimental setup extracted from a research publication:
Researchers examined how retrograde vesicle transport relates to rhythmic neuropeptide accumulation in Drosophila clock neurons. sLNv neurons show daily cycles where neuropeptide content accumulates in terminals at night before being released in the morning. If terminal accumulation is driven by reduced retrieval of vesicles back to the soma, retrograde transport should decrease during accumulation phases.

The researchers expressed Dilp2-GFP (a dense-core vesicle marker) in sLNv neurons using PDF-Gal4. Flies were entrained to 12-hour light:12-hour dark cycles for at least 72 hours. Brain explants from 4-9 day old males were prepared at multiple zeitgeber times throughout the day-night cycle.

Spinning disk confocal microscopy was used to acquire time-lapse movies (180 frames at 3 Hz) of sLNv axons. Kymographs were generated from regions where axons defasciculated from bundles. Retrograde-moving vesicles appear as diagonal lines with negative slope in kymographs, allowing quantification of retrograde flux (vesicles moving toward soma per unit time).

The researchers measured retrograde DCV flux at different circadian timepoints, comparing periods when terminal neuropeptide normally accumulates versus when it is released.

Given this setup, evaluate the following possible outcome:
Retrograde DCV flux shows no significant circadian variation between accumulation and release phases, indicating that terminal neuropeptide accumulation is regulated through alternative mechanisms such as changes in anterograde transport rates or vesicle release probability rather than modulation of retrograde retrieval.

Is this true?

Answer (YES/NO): NO